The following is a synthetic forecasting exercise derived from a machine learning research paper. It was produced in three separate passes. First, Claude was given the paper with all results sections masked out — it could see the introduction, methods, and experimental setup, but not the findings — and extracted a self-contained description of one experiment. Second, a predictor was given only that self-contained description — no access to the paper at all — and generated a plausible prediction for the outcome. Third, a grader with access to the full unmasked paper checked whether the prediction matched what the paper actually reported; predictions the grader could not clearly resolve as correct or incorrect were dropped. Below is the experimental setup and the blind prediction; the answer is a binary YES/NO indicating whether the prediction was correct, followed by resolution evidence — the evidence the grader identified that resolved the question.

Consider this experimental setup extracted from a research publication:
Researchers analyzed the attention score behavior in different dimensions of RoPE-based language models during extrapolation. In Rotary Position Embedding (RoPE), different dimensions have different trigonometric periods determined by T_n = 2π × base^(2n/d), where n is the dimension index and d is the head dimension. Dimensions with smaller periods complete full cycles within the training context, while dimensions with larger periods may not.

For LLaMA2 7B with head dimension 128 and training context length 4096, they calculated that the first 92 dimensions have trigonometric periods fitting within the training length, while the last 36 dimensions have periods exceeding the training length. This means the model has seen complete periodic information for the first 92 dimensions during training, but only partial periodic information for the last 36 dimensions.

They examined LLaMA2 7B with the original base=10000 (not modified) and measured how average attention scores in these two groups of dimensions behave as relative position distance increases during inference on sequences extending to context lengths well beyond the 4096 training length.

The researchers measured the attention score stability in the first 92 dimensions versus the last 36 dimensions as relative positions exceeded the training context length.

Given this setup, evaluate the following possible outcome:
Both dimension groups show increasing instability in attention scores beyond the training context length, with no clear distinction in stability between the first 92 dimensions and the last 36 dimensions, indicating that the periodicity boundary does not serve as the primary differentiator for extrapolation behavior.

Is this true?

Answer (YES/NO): NO